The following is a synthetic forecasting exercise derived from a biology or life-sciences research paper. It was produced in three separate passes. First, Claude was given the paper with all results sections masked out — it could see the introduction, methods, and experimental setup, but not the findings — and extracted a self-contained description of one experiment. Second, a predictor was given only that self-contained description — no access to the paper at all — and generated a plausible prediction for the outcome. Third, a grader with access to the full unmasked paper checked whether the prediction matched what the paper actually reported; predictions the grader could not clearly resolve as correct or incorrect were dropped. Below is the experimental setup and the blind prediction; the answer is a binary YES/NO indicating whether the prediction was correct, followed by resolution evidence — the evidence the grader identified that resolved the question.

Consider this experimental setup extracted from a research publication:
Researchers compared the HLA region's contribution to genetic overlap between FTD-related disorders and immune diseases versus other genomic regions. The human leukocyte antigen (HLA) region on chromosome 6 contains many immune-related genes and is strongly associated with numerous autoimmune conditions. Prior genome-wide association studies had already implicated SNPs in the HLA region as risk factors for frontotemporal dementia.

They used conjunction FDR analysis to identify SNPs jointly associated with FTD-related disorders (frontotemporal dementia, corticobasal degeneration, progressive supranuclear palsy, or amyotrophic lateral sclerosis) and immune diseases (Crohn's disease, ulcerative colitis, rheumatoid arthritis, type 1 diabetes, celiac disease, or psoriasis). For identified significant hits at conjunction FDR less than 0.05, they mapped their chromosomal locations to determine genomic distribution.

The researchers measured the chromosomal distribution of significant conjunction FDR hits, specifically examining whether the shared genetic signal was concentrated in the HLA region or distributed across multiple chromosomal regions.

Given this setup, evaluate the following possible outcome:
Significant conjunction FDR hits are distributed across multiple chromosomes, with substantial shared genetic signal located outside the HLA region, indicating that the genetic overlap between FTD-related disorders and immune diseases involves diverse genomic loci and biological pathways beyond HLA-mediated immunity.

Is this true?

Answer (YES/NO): NO